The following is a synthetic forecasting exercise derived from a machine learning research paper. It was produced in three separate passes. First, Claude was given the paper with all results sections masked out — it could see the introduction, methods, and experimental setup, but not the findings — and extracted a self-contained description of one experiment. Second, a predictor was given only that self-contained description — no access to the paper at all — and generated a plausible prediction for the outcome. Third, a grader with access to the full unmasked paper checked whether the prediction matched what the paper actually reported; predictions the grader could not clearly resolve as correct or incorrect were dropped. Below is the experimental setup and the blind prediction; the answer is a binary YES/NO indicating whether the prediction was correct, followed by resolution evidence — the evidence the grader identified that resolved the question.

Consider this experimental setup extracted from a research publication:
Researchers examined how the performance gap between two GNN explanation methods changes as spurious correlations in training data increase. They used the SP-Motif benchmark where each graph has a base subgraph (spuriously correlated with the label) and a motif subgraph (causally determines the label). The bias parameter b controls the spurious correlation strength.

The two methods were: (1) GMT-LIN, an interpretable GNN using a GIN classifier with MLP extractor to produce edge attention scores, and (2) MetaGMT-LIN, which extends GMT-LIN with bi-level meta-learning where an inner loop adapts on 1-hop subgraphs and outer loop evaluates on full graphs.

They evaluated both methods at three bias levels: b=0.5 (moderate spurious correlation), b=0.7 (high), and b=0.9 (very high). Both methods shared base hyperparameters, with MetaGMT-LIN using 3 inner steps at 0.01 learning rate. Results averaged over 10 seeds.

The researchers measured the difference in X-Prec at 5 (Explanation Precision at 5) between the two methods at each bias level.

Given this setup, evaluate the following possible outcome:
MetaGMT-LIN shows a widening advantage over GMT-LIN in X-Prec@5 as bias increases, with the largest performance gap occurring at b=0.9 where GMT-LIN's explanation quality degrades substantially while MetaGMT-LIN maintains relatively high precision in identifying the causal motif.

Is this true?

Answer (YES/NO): NO